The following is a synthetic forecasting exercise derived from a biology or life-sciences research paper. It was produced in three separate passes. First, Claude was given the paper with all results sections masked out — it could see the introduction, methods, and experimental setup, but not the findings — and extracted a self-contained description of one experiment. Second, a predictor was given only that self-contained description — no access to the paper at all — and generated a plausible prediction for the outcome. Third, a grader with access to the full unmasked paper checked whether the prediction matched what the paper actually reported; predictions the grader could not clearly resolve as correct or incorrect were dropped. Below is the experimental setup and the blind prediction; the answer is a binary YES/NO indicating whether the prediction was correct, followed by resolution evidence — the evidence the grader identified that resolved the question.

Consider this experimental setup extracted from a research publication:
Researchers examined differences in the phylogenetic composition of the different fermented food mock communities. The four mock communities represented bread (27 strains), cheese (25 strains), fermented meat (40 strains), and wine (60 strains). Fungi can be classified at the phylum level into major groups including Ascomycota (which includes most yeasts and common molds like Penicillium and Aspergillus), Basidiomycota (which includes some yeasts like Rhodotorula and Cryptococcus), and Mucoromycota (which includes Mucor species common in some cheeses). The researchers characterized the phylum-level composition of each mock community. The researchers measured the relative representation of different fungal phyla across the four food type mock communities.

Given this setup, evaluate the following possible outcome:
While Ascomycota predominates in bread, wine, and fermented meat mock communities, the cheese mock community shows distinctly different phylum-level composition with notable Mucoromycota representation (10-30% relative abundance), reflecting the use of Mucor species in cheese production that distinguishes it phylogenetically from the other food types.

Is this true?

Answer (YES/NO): YES